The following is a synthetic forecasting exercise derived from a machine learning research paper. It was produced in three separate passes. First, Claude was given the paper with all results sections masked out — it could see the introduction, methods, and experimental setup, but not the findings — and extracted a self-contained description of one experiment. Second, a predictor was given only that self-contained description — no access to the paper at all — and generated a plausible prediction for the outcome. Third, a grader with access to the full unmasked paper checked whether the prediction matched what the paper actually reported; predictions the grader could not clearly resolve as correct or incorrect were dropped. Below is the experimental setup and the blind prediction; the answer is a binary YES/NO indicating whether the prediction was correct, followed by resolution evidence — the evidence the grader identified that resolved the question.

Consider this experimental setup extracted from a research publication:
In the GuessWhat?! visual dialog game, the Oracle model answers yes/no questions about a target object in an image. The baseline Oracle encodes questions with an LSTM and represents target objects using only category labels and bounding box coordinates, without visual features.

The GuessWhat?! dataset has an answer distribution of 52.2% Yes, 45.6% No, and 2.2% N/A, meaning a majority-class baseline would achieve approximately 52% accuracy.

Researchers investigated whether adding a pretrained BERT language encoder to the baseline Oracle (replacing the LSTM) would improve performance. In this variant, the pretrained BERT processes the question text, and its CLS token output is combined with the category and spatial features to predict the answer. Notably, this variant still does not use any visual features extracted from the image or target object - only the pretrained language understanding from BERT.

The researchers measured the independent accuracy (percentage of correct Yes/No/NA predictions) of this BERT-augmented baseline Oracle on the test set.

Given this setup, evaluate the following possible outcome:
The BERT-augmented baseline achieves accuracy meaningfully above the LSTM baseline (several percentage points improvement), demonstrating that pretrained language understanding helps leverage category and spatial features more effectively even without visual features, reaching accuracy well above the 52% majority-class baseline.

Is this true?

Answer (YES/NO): NO